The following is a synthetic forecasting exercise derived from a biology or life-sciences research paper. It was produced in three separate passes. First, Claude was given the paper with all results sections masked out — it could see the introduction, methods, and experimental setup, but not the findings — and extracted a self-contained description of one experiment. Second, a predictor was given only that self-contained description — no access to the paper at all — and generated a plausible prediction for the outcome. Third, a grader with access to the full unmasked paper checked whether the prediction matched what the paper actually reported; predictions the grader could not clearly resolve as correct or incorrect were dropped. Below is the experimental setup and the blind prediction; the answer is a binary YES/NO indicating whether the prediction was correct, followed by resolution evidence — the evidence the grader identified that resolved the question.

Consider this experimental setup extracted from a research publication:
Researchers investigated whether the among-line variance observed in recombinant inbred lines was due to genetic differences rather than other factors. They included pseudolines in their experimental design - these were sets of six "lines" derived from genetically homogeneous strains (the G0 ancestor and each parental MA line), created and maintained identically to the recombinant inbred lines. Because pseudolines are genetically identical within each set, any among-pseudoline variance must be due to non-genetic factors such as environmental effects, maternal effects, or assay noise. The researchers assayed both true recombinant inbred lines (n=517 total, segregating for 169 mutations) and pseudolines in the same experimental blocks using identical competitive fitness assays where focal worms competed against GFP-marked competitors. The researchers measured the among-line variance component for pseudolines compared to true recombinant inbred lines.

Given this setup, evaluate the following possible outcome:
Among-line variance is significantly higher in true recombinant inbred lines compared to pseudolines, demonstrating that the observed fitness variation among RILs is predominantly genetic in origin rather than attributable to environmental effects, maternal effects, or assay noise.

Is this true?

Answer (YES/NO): YES